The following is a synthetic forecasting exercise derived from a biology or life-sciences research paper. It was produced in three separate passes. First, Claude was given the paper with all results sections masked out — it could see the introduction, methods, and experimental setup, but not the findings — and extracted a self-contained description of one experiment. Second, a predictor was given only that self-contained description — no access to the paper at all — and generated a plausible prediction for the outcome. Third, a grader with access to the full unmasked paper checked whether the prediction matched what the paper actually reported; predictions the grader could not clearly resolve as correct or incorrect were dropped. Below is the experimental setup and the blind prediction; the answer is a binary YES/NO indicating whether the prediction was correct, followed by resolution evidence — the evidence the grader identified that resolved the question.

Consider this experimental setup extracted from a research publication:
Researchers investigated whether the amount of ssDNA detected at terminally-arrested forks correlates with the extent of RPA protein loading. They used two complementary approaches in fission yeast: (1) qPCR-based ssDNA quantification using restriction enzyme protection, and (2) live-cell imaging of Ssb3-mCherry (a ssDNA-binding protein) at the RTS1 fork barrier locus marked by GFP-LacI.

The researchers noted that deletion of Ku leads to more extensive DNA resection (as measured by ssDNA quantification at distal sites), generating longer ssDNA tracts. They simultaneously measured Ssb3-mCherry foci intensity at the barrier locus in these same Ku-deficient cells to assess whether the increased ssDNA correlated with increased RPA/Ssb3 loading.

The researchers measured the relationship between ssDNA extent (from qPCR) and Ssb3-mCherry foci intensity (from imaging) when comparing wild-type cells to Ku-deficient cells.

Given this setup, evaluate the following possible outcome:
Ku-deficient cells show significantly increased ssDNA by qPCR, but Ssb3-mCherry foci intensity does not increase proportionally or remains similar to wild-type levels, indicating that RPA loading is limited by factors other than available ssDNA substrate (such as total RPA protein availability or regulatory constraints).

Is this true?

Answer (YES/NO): NO